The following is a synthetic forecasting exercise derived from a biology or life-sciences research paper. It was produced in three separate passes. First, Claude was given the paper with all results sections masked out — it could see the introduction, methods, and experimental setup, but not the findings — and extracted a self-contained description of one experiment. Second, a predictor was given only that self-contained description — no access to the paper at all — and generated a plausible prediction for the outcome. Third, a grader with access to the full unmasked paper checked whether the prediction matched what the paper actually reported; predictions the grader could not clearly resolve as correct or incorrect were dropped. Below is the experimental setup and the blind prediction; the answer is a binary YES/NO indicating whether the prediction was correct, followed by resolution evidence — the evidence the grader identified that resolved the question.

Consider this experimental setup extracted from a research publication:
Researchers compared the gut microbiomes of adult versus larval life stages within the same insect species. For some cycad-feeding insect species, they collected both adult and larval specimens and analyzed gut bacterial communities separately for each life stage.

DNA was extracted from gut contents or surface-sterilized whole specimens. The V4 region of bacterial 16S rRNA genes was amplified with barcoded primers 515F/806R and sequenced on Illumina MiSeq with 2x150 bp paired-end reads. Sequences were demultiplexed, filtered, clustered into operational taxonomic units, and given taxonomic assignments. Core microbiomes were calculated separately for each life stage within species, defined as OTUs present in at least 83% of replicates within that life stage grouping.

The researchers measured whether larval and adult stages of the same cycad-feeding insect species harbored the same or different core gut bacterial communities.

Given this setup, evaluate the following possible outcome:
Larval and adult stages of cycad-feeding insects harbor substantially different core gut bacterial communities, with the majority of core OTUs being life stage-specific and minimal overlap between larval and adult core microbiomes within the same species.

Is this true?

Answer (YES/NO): NO